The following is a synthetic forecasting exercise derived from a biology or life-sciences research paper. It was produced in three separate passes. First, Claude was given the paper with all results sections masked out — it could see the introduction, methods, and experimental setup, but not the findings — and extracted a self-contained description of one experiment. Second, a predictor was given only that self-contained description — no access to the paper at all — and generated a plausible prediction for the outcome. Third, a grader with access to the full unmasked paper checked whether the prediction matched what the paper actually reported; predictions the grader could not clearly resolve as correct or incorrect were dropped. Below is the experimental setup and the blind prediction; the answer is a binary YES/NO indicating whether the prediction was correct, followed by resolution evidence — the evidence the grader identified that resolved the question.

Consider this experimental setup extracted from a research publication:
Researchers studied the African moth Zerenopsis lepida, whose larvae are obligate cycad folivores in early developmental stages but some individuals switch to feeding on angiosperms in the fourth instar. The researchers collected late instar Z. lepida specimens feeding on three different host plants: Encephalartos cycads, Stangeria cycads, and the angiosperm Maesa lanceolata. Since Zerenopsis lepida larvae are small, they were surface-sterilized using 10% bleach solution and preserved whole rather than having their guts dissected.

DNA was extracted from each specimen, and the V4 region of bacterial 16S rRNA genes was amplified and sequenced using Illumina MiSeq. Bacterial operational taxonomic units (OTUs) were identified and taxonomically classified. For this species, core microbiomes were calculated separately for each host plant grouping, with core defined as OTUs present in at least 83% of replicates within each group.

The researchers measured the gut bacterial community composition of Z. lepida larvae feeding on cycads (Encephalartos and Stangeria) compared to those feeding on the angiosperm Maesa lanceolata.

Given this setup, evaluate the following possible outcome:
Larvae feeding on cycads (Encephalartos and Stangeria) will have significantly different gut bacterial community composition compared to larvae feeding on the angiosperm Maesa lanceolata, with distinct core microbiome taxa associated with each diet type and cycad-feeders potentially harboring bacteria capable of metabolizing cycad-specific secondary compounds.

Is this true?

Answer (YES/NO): NO